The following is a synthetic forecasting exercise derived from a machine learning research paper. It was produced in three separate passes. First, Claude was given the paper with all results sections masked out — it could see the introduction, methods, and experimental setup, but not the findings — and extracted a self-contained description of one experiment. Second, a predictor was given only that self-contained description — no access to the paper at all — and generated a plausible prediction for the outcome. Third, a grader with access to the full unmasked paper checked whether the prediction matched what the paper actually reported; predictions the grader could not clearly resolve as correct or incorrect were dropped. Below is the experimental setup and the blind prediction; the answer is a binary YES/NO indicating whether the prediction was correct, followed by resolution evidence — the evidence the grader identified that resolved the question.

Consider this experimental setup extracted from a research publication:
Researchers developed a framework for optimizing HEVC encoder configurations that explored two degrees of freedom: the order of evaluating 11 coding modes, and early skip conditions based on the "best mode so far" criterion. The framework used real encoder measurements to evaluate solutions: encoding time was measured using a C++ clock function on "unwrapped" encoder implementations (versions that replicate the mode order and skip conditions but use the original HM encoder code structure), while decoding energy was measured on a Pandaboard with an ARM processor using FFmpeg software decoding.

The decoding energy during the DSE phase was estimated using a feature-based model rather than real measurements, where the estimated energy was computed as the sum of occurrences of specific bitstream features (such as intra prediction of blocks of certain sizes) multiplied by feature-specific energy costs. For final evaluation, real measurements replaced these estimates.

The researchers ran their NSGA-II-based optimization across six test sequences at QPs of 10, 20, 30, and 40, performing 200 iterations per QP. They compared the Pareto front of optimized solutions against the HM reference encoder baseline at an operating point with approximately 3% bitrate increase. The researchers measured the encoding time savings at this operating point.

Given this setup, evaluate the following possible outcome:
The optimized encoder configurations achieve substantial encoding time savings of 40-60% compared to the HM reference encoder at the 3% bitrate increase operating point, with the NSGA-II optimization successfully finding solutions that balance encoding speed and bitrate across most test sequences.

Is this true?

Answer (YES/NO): NO